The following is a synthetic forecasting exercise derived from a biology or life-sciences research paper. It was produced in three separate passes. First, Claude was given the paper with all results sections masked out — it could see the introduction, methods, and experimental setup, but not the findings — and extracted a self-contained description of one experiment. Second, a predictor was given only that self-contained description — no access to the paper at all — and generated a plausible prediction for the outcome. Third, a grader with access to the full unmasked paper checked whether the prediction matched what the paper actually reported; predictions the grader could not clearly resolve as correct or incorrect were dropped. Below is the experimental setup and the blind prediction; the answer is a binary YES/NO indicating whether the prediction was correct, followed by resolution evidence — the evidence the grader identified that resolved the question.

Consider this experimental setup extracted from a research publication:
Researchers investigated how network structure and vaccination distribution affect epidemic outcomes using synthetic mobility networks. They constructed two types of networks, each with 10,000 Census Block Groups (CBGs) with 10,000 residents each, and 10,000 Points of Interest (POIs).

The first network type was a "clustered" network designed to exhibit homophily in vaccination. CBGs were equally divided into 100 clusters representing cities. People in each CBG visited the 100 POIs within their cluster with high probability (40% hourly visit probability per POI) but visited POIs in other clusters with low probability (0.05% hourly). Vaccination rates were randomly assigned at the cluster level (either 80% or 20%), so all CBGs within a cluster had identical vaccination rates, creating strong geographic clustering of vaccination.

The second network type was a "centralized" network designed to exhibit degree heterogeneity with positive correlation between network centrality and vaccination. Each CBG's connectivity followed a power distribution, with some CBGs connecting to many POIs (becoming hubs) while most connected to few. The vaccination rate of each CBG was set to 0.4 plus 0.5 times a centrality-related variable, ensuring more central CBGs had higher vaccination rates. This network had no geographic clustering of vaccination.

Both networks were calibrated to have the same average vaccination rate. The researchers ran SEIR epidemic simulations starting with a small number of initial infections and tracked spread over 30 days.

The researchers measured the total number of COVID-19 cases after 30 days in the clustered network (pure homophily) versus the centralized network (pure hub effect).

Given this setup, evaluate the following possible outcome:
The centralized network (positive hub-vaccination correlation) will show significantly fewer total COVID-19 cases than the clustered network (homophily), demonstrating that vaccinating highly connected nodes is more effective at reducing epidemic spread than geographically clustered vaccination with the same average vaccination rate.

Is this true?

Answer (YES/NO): YES